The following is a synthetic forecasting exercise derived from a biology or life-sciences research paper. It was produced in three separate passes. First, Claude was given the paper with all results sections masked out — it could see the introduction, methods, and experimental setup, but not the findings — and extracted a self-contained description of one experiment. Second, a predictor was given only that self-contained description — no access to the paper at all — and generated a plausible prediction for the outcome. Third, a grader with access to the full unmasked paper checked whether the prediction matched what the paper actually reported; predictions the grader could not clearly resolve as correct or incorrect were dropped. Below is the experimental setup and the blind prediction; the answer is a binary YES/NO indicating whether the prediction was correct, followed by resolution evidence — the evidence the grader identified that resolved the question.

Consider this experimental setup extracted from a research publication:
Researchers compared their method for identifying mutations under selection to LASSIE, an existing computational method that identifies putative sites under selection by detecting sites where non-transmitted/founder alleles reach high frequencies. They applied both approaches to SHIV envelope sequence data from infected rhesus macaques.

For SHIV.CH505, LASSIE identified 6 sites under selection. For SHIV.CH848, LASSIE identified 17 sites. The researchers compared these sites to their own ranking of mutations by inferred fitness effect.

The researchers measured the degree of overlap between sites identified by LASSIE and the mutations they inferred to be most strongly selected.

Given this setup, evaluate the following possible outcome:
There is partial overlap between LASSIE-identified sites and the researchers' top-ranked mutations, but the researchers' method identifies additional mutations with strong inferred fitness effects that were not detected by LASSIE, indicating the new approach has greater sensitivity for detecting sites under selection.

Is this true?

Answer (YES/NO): NO